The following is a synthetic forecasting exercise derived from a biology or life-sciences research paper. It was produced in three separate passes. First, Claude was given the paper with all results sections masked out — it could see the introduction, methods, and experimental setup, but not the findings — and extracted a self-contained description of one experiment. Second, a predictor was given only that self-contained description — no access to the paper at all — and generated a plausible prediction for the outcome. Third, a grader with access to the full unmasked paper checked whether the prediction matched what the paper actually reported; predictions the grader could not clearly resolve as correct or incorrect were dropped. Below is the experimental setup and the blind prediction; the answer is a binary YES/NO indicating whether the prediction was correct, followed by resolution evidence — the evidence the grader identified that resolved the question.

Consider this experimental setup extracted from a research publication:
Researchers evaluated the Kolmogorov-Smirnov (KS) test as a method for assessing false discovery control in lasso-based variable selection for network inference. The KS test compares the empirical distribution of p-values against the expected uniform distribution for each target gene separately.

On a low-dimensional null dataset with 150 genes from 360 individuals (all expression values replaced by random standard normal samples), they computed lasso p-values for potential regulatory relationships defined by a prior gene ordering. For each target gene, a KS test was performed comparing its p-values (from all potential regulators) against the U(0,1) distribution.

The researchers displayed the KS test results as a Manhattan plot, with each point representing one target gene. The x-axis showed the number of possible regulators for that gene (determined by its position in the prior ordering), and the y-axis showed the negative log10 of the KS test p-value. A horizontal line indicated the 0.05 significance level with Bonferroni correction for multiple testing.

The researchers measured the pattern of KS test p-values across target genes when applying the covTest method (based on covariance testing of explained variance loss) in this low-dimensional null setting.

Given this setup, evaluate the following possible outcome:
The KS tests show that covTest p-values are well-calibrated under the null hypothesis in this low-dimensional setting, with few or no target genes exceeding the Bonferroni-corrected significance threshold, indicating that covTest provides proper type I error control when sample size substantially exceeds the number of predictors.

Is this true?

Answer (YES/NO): NO